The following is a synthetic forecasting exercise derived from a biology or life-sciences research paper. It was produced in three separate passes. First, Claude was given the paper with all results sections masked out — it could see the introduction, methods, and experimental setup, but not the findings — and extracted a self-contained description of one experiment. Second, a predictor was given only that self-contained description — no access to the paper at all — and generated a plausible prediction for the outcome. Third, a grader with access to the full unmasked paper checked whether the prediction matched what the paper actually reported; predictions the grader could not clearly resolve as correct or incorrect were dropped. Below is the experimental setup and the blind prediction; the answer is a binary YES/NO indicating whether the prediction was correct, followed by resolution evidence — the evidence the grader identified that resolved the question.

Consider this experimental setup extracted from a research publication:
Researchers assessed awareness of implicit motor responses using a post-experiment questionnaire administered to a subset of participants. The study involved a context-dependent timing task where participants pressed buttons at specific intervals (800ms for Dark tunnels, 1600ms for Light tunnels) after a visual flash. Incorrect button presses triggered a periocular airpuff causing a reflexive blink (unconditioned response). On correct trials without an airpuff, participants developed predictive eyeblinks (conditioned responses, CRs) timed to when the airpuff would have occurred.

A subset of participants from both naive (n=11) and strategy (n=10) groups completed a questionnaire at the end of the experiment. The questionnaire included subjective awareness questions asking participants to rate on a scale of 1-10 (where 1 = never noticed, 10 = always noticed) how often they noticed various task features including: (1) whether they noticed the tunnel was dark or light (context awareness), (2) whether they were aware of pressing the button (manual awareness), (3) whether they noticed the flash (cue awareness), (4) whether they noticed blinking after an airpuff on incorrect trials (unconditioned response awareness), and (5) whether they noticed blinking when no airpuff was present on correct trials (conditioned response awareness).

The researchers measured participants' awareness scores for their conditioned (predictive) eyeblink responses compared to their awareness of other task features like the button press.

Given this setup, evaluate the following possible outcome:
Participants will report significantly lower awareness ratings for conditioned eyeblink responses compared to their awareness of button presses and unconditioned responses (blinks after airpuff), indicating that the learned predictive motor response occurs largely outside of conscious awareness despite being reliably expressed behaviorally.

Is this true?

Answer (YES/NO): YES